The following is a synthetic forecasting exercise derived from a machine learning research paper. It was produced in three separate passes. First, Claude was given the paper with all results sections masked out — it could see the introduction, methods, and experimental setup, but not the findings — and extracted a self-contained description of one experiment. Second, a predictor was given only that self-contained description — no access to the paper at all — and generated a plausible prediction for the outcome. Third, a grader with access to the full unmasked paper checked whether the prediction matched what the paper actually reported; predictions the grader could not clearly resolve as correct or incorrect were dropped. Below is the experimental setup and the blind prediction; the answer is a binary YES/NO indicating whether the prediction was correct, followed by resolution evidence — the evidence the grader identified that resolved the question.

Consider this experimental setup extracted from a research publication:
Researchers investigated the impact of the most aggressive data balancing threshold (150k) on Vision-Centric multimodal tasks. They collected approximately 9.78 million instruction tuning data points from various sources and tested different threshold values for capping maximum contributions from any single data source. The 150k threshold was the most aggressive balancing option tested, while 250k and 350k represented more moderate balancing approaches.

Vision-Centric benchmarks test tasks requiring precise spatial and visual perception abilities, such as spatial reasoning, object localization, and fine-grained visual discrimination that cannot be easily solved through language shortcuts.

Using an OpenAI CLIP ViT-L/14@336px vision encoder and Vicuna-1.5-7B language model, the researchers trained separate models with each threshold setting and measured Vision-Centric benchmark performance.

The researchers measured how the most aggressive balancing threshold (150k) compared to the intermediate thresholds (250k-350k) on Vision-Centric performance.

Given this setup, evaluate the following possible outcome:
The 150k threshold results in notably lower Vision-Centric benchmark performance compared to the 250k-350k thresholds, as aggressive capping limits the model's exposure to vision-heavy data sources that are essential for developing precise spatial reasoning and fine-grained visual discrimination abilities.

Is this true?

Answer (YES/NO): YES